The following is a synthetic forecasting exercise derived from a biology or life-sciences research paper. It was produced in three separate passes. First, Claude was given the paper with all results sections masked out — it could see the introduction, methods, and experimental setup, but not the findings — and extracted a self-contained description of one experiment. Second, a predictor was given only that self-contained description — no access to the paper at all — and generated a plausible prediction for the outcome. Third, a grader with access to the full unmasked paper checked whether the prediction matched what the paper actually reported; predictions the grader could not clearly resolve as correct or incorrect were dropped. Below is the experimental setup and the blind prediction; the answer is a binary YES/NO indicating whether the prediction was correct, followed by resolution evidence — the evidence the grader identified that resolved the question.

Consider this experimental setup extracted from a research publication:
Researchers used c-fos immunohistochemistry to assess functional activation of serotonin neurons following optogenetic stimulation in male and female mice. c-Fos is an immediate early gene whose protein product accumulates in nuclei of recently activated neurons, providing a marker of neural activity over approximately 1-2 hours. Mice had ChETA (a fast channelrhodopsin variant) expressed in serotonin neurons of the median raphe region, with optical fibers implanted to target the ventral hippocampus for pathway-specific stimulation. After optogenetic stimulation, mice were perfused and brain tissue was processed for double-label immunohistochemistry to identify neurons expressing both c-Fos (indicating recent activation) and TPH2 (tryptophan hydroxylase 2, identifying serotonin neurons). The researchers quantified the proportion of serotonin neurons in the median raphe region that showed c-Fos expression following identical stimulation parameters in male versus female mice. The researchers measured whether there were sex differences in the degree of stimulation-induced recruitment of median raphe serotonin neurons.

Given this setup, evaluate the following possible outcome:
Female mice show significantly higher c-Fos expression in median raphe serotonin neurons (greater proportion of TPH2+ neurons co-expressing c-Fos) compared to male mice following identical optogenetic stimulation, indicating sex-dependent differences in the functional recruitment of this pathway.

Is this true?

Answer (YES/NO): YES